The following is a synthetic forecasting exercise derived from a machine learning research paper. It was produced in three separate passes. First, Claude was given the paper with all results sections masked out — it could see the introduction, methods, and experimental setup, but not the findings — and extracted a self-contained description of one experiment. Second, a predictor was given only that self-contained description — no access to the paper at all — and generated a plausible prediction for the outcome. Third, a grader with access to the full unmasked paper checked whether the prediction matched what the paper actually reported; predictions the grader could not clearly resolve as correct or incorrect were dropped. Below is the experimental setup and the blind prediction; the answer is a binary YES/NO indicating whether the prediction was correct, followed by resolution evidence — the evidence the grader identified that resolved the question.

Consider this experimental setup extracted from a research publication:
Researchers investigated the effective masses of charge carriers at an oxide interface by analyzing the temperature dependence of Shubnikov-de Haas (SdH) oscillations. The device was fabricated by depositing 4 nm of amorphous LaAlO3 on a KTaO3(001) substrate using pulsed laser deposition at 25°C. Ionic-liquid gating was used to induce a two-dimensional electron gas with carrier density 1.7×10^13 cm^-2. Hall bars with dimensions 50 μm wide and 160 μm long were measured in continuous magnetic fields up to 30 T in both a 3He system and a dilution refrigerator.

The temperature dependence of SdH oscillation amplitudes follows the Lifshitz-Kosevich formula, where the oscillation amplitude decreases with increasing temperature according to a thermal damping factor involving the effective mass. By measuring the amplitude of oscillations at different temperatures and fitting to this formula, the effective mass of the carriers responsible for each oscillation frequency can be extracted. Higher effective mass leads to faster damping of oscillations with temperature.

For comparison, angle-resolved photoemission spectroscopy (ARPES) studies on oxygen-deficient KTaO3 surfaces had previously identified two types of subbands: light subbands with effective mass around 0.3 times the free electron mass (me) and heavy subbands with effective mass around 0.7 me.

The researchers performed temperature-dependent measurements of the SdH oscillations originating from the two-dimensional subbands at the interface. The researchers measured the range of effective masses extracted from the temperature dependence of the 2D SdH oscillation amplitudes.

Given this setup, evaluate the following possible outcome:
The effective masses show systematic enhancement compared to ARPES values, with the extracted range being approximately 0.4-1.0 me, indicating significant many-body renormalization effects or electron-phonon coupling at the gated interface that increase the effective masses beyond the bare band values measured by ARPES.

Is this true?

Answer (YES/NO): NO